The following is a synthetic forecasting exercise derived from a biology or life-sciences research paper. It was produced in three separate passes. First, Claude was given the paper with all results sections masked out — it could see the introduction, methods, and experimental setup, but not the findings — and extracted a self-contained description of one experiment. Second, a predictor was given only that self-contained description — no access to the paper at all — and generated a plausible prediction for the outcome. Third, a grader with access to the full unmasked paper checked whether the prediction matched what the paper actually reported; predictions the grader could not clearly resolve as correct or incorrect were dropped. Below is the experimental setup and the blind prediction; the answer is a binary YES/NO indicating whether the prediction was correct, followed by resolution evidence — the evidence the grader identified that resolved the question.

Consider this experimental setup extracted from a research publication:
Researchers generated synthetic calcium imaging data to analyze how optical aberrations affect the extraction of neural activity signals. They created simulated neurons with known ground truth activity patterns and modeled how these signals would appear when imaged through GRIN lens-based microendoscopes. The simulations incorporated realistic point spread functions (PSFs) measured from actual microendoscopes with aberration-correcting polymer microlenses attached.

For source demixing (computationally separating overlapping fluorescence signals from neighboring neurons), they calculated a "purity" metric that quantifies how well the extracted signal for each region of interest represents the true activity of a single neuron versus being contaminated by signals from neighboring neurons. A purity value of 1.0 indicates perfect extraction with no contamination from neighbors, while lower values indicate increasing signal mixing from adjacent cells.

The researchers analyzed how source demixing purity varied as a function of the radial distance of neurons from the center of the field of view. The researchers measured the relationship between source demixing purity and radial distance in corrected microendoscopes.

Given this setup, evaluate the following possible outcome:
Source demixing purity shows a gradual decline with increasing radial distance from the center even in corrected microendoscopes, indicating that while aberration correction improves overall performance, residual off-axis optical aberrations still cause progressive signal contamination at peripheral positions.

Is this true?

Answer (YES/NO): YES